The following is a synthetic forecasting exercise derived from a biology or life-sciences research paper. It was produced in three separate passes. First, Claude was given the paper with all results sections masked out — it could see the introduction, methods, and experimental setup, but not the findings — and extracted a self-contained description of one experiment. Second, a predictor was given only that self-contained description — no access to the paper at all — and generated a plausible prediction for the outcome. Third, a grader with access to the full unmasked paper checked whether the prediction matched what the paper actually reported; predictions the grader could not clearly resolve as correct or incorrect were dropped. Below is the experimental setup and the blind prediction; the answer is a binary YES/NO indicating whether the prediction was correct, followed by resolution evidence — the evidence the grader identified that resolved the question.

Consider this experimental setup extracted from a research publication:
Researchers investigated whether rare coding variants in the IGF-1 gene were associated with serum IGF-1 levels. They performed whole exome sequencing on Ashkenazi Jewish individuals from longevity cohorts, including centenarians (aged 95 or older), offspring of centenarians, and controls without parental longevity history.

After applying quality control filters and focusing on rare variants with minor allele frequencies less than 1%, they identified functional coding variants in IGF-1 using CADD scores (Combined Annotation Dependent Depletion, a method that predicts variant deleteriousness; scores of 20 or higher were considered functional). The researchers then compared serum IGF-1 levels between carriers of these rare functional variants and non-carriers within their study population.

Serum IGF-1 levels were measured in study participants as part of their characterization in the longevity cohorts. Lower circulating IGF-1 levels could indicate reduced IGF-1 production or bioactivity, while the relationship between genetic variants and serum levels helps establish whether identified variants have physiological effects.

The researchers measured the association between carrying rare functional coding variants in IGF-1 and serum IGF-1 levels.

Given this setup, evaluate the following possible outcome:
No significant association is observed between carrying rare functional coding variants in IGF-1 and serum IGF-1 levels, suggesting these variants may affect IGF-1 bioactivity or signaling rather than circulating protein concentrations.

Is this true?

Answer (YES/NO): NO